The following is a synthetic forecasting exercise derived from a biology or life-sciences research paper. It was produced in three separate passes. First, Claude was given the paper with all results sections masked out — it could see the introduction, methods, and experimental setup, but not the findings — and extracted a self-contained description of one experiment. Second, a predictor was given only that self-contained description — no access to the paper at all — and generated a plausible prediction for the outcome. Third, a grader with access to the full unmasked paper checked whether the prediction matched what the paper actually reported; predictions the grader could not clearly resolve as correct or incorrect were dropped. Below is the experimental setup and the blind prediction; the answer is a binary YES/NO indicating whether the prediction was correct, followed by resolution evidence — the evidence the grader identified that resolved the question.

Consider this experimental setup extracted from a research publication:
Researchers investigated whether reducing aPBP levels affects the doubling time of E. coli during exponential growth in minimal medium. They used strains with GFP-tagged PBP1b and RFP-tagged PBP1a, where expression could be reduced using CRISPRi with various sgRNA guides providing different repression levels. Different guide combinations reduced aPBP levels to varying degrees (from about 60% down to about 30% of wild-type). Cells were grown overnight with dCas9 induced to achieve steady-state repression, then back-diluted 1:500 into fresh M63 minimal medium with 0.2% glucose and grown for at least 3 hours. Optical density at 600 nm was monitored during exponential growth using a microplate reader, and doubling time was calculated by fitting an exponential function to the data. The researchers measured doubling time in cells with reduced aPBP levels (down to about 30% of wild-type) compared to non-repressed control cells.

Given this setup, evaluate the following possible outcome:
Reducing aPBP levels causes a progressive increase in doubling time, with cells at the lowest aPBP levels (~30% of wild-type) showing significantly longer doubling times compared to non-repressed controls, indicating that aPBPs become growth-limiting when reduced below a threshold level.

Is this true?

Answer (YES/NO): NO